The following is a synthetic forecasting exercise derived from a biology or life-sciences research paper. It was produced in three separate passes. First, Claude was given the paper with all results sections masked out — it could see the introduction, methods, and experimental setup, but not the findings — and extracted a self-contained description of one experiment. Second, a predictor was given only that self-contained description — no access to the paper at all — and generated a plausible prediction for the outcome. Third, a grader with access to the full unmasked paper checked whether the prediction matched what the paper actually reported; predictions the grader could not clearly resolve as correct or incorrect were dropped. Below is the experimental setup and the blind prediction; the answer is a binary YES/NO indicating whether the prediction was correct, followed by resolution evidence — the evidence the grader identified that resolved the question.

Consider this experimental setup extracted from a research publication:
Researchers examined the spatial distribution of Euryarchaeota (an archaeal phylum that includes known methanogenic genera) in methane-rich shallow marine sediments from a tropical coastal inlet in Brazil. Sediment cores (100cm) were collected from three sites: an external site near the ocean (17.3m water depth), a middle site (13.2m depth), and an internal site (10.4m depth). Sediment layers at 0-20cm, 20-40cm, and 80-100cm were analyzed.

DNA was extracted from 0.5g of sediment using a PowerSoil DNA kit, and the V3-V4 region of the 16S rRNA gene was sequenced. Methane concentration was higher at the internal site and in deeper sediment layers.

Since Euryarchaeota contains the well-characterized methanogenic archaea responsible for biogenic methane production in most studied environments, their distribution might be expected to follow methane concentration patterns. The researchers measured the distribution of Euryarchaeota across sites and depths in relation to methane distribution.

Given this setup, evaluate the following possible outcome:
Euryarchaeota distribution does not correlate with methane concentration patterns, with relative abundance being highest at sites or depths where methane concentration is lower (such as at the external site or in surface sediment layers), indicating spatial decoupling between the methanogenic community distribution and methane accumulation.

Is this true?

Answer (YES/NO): YES